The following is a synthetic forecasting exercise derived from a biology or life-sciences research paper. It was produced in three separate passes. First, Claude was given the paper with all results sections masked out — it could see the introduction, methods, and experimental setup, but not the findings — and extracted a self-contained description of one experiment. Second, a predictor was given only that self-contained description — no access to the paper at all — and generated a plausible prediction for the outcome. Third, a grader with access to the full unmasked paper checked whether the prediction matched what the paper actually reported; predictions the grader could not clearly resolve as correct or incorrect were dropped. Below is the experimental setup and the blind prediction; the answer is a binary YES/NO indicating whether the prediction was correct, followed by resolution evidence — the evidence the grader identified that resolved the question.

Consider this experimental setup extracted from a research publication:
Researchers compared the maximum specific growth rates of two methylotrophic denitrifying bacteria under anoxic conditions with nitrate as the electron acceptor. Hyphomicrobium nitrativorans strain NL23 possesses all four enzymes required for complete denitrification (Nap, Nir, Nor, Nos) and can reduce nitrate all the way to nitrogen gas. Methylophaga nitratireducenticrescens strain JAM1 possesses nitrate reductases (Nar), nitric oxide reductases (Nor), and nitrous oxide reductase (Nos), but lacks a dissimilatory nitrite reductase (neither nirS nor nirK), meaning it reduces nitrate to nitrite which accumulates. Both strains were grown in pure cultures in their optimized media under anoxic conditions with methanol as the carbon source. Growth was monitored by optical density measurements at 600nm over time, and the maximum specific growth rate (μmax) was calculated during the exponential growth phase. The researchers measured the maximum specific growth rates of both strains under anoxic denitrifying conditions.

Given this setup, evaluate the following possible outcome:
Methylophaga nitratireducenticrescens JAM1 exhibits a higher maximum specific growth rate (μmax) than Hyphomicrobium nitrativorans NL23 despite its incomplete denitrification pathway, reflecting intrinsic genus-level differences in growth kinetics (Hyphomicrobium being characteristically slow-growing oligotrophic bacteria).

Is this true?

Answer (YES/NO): YES